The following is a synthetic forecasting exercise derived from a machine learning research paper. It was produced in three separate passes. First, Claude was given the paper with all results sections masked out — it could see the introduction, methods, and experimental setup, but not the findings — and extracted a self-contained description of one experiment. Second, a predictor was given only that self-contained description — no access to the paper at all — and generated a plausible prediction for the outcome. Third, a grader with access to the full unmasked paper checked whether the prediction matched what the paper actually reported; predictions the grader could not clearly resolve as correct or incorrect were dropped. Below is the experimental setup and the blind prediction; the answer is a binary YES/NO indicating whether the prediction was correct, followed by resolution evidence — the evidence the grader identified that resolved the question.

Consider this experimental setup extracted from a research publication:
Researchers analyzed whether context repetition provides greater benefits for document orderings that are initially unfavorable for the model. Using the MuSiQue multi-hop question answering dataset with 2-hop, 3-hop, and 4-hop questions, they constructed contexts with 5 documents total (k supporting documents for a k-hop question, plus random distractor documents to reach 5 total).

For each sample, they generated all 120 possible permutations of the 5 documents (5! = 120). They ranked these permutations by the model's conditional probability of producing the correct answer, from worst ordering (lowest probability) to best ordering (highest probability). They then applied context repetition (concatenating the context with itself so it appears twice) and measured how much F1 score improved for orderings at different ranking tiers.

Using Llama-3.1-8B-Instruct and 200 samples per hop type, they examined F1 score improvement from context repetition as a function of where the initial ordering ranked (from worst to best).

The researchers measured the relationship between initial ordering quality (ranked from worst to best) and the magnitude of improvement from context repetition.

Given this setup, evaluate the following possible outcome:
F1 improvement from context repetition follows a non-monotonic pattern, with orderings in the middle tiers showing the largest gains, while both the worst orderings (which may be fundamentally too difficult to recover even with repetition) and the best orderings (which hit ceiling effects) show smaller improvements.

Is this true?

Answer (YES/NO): NO